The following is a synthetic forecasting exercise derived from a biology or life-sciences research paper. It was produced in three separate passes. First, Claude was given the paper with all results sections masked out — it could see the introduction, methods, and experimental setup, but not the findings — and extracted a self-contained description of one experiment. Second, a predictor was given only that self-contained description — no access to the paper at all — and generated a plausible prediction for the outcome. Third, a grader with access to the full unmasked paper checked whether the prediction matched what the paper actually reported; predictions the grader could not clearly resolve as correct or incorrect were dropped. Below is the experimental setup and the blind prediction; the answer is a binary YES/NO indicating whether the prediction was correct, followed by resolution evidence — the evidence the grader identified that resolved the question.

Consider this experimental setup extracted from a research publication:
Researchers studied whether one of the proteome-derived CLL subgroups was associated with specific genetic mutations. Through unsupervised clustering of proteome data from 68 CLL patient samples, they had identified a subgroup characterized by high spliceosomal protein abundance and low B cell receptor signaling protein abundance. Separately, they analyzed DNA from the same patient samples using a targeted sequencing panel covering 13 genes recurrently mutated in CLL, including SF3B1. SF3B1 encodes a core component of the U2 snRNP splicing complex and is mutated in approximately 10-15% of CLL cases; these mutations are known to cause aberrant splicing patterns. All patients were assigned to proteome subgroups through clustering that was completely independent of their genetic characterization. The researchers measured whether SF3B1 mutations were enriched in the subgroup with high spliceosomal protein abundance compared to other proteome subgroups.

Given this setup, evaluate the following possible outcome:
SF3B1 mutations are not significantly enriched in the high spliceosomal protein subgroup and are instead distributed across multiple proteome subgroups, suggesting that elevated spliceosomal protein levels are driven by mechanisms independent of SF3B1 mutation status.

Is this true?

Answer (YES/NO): YES